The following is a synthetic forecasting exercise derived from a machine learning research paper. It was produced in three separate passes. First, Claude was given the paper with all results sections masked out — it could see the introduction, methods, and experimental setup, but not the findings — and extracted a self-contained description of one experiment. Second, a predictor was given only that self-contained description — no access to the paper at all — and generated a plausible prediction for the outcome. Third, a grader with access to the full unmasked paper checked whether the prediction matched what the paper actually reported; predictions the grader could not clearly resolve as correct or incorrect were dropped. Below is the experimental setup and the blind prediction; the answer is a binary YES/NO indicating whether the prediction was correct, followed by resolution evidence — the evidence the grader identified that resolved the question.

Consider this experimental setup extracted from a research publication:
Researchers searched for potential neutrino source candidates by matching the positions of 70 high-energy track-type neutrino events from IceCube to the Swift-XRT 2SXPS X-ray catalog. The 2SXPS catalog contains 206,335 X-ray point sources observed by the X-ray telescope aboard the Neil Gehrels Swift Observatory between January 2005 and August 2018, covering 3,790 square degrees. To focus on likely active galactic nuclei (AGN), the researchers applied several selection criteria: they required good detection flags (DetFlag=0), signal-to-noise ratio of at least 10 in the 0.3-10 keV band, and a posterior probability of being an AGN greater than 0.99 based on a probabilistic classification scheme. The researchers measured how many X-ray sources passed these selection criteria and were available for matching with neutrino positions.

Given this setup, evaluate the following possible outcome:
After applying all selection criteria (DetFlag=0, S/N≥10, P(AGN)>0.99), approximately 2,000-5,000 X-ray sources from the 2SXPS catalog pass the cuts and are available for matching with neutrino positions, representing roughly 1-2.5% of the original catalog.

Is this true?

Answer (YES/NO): NO